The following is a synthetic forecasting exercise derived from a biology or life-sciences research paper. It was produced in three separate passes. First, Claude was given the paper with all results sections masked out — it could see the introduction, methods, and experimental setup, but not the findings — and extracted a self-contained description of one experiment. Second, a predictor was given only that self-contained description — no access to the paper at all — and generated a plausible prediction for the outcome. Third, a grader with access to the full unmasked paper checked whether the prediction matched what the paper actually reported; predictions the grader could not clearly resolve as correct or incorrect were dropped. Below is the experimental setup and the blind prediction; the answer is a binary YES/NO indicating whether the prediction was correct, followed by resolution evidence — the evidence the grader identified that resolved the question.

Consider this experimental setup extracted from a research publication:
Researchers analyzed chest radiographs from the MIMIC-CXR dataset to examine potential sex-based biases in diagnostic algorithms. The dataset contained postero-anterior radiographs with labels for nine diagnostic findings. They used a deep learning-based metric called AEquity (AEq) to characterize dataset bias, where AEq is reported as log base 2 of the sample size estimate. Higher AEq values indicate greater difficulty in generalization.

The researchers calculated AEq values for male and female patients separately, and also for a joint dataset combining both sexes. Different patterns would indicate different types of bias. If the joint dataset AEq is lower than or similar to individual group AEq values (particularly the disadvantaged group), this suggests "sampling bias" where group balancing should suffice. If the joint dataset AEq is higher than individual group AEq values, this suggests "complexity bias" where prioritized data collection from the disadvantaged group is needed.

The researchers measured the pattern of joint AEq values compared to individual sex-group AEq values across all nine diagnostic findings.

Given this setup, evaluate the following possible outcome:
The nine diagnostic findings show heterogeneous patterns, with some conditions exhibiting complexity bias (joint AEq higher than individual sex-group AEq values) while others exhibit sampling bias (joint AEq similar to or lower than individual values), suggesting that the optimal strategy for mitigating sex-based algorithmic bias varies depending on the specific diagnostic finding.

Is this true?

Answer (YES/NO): NO